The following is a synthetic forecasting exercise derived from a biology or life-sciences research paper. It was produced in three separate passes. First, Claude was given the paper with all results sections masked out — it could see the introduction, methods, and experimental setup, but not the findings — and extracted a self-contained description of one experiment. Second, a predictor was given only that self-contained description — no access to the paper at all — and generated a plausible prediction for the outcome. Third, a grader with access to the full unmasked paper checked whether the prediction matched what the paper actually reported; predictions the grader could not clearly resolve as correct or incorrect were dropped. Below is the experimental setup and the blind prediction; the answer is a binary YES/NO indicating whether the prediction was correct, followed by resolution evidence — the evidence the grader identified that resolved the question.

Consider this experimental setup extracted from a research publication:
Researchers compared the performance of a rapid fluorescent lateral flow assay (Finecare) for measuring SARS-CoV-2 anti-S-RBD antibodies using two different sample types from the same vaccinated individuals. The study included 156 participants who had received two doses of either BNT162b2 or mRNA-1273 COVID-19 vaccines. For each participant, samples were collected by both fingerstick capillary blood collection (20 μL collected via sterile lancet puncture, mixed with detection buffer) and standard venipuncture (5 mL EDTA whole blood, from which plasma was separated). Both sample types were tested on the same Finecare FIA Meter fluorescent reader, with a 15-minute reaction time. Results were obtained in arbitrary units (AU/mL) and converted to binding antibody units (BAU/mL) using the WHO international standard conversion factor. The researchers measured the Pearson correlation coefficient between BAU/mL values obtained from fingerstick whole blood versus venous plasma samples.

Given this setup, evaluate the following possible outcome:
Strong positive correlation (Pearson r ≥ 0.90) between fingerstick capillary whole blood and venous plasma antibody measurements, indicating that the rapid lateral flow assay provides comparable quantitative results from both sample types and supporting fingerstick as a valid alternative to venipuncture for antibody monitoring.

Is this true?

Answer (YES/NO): YES